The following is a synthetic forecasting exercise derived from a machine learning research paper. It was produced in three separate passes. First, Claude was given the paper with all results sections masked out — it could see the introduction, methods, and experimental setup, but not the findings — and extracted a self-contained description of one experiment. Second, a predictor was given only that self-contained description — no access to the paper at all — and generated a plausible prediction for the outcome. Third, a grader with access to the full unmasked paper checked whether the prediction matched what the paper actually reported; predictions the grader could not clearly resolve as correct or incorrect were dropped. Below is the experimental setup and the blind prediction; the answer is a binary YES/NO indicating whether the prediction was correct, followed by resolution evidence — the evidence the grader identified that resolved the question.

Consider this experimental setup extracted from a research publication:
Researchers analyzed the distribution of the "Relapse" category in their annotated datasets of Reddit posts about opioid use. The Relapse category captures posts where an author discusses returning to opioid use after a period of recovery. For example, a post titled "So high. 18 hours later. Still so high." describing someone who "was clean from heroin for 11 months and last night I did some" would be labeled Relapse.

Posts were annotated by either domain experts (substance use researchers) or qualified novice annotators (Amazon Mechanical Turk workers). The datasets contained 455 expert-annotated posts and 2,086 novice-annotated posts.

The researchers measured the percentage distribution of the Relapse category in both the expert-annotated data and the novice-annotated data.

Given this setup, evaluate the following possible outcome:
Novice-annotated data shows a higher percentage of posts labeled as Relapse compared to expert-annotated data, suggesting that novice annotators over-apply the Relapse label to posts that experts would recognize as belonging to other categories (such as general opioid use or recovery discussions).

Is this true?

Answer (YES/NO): YES